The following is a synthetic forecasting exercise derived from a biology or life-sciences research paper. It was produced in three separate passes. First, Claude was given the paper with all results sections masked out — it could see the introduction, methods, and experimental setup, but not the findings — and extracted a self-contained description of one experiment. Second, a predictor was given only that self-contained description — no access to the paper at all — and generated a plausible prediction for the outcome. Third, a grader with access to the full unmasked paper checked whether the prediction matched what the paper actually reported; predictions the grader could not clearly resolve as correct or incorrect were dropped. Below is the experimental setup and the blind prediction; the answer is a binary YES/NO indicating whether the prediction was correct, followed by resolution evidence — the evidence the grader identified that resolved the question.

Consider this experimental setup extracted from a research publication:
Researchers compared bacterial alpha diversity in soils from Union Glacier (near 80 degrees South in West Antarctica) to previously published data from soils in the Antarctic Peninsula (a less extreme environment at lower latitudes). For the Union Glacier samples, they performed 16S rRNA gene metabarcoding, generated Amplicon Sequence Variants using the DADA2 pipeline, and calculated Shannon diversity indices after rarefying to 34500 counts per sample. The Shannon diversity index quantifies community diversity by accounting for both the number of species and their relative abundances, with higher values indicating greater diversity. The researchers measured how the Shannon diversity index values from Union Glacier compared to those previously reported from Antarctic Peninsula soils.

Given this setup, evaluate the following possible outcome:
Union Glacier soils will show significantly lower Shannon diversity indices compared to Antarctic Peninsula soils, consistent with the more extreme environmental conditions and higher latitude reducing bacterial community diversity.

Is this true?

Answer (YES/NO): YES